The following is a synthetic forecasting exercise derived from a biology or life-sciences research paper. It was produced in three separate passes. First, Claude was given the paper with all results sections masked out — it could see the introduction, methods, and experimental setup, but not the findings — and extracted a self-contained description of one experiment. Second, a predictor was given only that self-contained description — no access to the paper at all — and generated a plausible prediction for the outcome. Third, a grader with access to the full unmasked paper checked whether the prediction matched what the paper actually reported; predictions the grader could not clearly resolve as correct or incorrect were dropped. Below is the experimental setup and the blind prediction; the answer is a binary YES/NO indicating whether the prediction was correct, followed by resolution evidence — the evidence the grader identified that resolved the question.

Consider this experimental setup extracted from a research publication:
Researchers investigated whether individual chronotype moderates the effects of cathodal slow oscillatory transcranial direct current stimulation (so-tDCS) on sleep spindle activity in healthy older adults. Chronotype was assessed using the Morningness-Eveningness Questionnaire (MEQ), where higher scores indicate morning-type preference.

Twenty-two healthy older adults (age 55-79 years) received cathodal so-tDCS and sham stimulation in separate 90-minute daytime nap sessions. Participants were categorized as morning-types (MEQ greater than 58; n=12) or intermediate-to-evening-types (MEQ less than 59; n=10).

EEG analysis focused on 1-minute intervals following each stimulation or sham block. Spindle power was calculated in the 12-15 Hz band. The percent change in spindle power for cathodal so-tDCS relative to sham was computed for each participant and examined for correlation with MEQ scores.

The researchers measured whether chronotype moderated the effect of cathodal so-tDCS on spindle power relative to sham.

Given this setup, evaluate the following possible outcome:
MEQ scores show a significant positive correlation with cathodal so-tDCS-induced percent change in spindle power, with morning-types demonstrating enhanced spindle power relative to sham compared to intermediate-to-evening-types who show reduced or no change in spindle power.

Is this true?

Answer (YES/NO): NO